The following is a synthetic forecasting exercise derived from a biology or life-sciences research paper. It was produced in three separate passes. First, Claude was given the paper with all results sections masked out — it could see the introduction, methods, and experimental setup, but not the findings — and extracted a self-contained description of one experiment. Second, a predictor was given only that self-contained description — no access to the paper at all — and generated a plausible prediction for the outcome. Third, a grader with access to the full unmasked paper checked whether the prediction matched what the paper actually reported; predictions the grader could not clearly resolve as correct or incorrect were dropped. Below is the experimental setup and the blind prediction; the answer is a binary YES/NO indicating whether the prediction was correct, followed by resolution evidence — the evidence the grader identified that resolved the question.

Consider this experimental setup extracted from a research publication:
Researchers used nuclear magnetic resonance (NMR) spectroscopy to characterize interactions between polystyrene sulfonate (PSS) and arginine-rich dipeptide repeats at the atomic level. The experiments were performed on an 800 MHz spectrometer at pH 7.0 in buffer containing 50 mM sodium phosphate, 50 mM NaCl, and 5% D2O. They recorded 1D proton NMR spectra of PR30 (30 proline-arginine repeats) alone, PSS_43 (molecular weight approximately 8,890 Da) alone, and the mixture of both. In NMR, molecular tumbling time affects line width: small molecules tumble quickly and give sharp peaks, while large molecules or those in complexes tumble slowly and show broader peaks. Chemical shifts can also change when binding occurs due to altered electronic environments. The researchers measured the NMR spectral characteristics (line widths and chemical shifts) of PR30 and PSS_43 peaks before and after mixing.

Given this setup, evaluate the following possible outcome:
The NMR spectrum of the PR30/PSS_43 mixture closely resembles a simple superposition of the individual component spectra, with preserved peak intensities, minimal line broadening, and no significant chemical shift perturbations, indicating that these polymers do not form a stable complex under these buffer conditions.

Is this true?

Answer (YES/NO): NO